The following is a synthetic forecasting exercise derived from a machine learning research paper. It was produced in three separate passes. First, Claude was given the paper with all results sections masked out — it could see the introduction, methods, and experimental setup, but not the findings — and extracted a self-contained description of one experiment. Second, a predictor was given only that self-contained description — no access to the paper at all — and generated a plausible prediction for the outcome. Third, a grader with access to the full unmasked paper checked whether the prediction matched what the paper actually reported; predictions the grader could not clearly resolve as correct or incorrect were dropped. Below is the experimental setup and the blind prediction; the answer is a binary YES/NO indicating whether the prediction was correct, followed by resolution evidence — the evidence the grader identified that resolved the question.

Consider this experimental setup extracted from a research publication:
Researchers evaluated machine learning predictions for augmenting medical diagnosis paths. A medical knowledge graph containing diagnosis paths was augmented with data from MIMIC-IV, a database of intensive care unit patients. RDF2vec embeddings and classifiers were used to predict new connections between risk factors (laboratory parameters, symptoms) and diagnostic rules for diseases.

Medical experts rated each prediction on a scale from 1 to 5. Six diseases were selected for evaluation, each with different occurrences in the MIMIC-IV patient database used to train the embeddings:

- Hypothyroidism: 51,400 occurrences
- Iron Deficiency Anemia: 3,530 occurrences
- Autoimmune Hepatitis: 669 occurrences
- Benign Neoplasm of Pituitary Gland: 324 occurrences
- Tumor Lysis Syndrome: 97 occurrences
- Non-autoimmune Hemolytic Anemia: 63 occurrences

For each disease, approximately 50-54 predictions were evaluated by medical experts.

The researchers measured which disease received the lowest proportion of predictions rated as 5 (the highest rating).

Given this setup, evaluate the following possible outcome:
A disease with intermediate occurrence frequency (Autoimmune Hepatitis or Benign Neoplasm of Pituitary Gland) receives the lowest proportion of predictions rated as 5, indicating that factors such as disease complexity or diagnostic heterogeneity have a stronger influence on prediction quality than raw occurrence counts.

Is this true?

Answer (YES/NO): NO